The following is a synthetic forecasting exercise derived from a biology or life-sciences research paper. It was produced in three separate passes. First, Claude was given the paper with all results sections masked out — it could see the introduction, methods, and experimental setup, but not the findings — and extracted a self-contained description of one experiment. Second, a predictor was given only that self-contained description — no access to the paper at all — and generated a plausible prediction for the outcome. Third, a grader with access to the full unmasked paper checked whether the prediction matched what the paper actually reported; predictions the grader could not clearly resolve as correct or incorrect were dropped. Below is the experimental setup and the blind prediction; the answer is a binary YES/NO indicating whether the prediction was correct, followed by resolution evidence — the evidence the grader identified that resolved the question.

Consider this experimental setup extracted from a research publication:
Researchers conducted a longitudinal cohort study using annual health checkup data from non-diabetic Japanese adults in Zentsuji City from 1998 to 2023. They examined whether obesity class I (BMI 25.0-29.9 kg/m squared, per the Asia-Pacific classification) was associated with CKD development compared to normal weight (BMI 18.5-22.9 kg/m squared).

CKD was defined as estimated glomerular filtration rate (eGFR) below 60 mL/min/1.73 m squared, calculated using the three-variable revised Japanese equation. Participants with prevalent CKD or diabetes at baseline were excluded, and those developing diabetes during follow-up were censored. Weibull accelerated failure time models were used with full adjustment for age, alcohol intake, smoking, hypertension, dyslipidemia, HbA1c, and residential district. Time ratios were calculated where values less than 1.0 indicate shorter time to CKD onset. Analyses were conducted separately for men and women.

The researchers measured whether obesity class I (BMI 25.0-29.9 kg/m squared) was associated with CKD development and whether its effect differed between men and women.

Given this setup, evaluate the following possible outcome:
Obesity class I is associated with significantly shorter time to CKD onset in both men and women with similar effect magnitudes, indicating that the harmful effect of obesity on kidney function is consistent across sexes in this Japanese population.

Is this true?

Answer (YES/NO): YES